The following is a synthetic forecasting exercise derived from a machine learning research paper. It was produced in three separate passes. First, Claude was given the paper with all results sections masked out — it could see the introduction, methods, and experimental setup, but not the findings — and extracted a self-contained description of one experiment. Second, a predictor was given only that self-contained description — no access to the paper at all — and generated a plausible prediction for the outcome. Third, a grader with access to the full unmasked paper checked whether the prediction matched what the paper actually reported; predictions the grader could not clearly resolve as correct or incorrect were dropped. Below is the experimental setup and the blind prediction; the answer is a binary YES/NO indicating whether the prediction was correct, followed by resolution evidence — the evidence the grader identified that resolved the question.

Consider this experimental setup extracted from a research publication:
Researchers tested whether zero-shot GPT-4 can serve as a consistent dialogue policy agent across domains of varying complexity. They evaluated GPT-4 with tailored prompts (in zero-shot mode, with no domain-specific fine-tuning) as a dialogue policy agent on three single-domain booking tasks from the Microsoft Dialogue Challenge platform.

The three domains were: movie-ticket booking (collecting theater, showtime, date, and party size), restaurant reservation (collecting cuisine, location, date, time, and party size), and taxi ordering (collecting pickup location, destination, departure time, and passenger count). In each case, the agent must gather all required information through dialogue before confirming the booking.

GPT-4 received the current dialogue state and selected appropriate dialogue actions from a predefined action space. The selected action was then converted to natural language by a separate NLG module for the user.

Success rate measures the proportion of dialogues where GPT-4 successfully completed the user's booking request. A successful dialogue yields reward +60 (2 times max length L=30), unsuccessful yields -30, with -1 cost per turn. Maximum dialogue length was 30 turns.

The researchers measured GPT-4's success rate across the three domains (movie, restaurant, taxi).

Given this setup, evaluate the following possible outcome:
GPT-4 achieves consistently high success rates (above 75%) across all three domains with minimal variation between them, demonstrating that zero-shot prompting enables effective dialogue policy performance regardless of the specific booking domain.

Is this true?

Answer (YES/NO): NO